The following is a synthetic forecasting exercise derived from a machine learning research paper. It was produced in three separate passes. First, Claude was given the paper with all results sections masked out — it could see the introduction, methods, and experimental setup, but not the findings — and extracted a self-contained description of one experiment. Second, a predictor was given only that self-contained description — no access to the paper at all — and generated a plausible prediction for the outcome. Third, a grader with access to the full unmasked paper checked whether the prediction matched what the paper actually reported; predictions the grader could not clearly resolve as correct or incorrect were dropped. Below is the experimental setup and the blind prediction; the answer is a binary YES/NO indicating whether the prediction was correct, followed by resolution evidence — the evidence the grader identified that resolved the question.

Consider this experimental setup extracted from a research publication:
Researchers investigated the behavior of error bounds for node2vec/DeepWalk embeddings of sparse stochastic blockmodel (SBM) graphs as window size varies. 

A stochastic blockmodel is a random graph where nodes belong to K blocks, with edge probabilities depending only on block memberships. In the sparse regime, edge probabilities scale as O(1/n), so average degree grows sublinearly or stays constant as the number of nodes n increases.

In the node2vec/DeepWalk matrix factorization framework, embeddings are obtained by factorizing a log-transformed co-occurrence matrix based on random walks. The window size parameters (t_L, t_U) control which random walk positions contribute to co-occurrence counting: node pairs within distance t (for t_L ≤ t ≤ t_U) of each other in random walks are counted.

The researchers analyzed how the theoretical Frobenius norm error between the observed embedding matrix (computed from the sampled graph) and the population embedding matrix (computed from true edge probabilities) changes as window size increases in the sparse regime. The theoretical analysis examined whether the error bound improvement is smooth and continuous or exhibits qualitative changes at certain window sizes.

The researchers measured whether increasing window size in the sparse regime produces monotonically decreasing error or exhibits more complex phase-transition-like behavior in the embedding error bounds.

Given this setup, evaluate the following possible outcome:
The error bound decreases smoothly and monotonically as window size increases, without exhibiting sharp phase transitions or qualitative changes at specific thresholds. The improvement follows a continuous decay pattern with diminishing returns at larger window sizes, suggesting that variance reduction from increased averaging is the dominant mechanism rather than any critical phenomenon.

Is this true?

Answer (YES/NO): NO